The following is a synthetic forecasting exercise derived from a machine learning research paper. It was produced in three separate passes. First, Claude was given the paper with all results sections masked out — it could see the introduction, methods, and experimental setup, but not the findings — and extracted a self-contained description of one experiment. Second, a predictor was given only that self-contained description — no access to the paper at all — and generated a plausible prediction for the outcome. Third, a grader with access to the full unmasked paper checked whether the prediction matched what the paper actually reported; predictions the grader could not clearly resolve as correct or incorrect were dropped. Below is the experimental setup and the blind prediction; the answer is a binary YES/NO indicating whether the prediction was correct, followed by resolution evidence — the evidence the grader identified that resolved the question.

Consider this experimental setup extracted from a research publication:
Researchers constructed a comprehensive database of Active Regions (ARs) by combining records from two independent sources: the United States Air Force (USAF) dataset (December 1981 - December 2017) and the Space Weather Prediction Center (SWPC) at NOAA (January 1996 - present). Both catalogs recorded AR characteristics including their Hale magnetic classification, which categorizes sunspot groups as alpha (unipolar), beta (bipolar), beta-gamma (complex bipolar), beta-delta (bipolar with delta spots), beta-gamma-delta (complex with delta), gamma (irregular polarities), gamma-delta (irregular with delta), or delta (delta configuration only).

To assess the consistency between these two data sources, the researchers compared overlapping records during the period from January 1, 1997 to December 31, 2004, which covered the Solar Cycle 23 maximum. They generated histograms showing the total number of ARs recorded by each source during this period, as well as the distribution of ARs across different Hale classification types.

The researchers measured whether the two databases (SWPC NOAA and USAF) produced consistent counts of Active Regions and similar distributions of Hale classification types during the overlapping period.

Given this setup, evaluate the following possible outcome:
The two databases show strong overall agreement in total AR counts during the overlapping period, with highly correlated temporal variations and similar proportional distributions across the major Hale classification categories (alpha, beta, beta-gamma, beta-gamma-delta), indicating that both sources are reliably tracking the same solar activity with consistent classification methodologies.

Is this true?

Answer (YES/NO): NO